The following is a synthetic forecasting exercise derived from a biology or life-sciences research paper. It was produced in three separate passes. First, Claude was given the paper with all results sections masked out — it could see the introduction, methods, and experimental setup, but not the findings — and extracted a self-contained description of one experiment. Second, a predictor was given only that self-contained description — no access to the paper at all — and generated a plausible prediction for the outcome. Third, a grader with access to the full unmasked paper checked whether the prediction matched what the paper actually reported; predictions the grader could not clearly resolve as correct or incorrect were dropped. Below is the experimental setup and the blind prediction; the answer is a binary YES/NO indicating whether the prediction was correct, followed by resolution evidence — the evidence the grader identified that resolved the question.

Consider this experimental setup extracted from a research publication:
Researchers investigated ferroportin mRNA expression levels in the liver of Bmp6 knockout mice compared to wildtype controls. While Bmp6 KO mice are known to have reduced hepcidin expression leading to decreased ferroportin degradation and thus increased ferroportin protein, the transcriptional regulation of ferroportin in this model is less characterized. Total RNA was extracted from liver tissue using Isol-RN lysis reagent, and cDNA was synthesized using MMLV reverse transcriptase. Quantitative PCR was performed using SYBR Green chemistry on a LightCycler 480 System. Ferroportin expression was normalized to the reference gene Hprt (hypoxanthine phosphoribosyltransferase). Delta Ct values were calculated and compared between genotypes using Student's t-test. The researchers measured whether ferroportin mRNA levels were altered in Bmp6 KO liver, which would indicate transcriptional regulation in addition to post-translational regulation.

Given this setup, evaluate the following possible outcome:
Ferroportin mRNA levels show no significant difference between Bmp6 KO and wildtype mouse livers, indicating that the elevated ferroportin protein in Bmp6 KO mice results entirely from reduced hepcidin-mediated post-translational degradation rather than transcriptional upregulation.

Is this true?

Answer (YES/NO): YES